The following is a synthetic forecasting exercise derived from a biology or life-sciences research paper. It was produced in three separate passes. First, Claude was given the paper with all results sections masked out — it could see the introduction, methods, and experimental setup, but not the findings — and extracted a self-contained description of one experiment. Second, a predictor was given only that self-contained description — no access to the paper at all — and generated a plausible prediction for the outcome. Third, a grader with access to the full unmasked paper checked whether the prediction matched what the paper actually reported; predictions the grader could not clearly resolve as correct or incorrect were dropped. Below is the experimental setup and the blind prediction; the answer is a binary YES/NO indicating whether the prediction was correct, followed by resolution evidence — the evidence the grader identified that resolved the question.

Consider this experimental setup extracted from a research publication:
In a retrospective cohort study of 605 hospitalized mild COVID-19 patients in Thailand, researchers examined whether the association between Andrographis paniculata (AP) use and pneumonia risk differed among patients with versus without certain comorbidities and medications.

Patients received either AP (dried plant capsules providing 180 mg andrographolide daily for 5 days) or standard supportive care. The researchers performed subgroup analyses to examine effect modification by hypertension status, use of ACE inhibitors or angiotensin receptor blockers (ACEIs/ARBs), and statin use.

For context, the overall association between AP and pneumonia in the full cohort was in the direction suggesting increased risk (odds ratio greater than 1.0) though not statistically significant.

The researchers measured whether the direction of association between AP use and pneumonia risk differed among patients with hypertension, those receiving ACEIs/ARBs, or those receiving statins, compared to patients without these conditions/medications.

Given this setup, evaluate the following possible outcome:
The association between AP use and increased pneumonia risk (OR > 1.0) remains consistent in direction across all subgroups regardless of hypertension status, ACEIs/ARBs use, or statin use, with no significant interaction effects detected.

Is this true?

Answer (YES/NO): NO